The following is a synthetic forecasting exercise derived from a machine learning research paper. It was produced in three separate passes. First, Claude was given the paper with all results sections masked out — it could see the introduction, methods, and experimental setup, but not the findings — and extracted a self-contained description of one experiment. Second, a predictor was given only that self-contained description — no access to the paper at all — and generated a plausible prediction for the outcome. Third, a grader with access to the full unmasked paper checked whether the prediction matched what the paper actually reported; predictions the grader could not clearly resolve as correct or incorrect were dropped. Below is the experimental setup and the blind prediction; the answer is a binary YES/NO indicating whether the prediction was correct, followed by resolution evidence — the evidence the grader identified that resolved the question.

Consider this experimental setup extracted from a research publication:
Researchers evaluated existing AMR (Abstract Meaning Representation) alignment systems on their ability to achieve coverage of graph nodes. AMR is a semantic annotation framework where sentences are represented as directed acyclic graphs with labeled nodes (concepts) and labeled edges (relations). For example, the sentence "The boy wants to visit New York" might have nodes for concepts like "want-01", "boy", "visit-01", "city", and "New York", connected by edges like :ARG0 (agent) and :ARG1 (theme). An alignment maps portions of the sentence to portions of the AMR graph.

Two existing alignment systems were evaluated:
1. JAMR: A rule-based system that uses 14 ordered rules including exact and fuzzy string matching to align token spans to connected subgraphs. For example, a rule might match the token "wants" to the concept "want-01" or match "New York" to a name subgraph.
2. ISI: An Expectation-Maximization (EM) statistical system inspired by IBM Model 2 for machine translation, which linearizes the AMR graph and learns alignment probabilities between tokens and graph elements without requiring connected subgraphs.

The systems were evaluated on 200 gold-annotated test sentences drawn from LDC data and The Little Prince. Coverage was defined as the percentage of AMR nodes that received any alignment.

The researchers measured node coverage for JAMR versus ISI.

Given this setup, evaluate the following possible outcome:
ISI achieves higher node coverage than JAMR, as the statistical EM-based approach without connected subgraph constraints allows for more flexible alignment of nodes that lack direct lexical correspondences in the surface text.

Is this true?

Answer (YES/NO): NO